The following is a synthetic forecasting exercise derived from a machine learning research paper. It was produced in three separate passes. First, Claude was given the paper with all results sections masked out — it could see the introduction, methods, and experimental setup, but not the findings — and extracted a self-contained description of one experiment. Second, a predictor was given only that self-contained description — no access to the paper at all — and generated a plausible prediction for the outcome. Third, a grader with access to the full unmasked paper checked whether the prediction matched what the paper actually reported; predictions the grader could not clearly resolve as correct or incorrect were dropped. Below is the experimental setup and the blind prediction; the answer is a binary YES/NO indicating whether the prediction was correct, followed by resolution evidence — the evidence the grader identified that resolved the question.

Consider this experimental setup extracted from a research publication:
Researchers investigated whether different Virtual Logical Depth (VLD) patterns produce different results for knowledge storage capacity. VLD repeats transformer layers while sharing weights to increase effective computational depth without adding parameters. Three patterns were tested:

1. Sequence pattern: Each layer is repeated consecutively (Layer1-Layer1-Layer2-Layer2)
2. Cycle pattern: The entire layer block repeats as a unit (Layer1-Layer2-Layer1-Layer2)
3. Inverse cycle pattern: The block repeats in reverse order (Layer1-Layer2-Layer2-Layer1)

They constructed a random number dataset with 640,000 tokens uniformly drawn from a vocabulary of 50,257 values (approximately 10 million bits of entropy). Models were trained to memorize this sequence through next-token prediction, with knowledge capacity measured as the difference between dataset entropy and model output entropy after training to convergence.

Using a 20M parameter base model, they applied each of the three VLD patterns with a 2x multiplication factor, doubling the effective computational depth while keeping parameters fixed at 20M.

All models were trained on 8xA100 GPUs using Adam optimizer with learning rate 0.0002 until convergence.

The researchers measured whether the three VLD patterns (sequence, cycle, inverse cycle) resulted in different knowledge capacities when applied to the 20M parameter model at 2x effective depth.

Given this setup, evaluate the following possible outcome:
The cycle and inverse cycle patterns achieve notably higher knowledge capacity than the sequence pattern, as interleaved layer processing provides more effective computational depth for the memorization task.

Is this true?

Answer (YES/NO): NO